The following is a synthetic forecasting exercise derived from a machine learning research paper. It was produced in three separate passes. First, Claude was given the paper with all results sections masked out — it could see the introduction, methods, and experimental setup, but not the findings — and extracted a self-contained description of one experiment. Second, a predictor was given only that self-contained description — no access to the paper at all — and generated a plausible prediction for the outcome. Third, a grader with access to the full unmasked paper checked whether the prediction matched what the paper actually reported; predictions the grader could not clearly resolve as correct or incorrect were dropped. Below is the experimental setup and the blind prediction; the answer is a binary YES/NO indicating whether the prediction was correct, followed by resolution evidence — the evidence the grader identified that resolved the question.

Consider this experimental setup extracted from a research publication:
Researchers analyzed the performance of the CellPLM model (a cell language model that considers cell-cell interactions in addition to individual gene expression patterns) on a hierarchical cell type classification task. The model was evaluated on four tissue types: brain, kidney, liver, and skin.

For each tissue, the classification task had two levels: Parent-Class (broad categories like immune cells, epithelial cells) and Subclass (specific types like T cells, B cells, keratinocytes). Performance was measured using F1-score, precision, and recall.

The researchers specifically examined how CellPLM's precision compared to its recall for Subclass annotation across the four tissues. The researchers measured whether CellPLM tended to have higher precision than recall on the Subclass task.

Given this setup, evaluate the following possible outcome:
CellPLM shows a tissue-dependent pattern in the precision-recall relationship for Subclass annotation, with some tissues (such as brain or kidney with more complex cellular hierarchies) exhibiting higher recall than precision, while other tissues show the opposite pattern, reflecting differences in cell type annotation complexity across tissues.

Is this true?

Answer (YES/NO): NO